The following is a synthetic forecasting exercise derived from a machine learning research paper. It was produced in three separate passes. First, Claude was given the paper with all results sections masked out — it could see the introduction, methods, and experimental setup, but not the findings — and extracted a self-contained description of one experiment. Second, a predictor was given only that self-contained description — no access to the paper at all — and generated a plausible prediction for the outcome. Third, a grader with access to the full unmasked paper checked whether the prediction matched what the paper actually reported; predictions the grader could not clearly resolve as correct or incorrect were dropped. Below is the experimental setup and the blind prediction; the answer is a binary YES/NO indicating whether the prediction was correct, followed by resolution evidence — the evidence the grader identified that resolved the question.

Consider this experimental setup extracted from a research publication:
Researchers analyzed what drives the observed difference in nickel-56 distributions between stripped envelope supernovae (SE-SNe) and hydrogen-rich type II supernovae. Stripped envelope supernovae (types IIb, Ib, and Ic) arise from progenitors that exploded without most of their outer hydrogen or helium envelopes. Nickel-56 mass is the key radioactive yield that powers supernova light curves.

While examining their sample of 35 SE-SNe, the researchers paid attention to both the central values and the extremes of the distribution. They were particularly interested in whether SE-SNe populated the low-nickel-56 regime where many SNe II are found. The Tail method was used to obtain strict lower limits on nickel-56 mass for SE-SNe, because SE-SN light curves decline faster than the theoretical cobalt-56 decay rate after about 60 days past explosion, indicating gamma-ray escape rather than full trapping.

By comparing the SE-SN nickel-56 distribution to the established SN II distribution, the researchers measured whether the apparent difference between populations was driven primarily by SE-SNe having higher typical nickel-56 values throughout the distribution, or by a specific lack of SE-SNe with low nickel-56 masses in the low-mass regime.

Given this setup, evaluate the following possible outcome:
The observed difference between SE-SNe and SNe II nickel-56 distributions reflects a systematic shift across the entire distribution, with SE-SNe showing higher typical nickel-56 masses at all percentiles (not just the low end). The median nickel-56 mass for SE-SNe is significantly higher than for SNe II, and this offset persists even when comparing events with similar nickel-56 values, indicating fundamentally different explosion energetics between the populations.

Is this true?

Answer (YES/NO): NO